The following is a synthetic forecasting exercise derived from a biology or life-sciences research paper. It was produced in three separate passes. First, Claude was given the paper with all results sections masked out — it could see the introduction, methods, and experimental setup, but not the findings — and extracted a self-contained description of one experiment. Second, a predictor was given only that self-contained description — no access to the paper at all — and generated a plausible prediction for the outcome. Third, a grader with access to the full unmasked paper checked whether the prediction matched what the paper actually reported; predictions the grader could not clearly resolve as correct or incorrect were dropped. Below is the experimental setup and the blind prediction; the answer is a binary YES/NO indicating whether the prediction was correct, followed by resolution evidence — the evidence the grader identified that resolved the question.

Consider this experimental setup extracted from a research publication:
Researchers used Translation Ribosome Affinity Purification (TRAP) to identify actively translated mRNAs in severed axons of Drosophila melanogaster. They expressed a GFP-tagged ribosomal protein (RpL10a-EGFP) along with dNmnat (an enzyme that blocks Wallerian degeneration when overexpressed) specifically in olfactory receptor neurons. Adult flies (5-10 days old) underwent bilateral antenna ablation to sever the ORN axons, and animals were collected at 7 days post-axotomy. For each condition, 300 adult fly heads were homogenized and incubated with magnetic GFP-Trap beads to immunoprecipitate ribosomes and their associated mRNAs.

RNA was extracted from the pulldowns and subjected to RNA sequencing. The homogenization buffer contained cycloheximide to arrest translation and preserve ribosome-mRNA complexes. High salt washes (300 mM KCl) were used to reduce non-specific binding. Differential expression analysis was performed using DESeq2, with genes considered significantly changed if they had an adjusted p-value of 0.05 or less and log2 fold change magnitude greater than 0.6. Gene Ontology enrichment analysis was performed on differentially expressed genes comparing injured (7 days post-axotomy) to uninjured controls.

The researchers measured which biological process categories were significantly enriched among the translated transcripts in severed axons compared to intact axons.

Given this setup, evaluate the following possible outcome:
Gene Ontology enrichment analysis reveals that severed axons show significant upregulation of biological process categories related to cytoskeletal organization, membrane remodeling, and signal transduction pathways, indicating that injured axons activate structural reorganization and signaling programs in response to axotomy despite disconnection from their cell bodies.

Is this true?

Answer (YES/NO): NO